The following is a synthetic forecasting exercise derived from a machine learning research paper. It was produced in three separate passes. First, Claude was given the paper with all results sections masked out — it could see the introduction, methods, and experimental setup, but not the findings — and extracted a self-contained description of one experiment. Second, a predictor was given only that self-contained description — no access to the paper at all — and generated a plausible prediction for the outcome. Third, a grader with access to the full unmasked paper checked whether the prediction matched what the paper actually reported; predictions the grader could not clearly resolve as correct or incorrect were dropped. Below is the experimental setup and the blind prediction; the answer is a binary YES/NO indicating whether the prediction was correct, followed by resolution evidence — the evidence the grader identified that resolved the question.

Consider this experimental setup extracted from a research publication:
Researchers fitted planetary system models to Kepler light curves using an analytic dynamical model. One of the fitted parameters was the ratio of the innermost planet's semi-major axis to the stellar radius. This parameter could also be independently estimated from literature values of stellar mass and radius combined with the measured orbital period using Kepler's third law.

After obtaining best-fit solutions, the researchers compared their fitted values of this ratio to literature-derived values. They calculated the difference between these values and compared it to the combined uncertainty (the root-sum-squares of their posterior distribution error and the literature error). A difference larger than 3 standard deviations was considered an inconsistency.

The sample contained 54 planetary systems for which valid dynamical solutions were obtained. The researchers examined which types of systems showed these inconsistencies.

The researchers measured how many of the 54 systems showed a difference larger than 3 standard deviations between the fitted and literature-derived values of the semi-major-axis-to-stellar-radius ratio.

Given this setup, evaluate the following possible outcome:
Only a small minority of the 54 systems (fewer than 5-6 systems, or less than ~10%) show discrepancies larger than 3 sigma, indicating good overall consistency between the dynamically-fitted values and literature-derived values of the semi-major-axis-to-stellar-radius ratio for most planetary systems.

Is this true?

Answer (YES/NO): NO